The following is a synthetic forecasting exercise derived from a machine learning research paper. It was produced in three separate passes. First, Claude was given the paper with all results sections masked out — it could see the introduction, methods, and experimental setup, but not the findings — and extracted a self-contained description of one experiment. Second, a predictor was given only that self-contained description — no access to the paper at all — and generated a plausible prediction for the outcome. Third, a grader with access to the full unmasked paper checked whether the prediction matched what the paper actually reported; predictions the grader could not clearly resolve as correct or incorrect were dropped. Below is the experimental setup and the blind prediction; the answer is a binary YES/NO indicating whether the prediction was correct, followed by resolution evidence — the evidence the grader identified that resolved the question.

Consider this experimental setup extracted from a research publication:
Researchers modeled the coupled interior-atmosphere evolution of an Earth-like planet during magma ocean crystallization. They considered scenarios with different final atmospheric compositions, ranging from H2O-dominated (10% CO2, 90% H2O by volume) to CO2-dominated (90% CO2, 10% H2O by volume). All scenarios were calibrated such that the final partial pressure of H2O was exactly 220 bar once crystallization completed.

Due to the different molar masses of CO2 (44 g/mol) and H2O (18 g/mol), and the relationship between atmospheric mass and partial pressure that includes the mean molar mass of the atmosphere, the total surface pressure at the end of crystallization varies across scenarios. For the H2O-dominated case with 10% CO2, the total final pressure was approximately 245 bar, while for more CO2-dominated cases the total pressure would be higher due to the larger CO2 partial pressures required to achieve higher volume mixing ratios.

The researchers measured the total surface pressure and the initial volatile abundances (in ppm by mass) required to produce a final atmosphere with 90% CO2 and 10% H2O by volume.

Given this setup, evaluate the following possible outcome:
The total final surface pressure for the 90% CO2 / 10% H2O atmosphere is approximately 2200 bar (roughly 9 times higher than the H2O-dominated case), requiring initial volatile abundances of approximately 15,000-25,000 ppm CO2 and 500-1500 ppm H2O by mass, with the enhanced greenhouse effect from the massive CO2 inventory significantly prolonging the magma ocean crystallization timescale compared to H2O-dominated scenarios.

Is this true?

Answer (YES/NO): NO